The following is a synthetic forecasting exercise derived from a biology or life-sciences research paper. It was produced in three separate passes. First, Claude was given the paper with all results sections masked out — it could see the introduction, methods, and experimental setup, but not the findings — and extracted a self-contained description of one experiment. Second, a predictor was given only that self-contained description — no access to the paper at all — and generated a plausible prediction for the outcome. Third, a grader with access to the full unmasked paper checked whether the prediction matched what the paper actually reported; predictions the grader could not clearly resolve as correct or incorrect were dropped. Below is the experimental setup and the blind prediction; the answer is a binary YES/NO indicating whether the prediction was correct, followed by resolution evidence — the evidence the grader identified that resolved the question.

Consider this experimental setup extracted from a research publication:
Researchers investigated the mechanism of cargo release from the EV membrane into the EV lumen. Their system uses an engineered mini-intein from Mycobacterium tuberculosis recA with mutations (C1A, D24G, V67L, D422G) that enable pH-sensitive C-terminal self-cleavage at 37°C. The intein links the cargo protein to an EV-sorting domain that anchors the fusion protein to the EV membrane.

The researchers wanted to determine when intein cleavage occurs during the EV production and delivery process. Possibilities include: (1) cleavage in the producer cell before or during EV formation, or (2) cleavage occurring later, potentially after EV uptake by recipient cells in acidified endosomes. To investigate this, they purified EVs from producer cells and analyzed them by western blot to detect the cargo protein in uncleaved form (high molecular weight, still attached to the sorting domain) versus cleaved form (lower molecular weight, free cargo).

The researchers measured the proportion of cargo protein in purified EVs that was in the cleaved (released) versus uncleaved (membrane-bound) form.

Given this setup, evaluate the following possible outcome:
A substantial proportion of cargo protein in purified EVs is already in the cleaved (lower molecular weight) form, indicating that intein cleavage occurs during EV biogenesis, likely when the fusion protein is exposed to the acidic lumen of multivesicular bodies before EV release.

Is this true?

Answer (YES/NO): YES